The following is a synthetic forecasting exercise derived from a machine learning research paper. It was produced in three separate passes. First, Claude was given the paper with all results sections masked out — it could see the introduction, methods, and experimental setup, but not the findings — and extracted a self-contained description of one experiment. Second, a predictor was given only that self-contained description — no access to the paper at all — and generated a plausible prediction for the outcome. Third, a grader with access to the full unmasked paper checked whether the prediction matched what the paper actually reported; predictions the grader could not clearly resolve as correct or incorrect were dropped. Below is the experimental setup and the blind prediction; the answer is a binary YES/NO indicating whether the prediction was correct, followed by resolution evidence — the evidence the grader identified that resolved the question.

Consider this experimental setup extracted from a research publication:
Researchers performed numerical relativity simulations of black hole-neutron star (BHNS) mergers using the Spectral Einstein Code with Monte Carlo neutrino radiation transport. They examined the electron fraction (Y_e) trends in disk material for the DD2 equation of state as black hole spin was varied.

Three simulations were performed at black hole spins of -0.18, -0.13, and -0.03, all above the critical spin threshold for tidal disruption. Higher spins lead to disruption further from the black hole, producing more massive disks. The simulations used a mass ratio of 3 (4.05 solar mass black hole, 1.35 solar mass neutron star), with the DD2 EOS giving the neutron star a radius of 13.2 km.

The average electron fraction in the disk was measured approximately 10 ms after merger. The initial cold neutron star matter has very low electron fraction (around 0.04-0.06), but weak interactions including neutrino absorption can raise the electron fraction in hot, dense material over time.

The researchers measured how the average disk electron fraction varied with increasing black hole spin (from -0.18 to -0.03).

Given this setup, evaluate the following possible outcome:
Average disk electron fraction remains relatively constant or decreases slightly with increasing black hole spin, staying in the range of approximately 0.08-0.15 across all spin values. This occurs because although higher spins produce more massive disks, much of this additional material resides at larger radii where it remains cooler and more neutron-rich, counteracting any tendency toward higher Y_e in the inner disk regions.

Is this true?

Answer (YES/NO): YES